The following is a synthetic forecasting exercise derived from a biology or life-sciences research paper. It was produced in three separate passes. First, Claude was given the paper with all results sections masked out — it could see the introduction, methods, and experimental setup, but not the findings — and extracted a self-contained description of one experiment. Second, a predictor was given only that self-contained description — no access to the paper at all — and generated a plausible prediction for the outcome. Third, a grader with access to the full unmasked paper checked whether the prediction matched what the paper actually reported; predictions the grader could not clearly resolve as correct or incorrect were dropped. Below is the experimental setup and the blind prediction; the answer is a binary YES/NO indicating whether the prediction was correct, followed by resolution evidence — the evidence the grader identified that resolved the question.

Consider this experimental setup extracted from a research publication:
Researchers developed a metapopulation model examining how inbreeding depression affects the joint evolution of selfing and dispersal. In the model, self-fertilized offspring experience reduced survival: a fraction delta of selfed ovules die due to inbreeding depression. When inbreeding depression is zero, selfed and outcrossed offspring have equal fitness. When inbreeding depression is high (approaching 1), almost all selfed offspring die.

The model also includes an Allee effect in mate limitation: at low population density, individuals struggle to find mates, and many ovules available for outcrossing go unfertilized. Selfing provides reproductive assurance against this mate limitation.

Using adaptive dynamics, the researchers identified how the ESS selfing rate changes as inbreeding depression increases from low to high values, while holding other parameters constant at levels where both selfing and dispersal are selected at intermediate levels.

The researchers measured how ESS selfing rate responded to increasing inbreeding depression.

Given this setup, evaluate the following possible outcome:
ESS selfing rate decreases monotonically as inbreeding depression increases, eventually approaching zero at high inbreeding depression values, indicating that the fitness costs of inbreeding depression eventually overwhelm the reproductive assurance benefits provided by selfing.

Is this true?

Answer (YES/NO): YES